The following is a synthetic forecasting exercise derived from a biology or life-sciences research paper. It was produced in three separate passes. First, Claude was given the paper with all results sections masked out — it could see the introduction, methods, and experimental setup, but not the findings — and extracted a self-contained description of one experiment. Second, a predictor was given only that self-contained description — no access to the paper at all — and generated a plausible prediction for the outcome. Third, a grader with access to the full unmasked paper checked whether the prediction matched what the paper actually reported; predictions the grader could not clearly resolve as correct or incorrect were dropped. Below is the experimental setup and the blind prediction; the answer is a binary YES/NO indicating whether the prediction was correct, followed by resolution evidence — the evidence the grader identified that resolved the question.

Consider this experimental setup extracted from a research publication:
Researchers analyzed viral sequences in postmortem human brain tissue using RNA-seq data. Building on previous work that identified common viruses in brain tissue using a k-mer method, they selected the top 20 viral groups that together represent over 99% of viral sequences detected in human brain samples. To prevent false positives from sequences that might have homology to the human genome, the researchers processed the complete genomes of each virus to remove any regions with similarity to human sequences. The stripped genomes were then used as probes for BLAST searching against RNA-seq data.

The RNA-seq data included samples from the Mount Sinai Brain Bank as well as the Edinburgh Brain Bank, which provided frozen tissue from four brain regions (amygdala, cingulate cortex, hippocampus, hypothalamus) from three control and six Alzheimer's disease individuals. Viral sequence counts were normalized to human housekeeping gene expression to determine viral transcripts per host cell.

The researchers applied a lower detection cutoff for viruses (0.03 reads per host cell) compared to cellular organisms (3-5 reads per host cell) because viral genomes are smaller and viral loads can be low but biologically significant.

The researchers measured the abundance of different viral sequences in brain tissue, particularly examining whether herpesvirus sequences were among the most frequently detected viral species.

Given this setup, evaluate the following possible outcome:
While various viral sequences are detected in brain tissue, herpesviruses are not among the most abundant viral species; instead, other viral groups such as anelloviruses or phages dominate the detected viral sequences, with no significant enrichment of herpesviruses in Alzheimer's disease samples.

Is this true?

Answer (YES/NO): NO